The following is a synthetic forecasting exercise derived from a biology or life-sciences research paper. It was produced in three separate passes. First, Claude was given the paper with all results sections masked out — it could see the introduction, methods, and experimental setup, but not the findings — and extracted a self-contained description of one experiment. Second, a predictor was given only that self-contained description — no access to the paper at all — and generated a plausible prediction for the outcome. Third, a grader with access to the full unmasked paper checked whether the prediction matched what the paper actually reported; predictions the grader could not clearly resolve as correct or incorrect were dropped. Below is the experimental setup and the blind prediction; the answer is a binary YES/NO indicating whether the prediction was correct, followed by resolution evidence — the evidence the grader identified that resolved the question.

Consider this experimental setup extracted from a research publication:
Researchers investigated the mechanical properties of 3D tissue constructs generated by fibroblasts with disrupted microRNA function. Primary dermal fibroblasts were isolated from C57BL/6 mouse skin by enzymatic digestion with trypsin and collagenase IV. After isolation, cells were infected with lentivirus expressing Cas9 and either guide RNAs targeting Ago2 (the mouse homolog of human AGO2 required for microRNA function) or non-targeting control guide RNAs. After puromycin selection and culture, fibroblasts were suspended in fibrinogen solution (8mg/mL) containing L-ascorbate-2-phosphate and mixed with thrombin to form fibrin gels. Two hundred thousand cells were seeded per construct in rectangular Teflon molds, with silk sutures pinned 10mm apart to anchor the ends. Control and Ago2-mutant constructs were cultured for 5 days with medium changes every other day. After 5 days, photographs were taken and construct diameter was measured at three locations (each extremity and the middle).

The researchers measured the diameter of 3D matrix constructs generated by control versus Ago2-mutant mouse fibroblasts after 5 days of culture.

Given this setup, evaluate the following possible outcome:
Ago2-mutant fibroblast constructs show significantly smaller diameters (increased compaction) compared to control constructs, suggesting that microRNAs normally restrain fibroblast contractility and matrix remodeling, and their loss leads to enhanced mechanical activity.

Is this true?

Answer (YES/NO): YES